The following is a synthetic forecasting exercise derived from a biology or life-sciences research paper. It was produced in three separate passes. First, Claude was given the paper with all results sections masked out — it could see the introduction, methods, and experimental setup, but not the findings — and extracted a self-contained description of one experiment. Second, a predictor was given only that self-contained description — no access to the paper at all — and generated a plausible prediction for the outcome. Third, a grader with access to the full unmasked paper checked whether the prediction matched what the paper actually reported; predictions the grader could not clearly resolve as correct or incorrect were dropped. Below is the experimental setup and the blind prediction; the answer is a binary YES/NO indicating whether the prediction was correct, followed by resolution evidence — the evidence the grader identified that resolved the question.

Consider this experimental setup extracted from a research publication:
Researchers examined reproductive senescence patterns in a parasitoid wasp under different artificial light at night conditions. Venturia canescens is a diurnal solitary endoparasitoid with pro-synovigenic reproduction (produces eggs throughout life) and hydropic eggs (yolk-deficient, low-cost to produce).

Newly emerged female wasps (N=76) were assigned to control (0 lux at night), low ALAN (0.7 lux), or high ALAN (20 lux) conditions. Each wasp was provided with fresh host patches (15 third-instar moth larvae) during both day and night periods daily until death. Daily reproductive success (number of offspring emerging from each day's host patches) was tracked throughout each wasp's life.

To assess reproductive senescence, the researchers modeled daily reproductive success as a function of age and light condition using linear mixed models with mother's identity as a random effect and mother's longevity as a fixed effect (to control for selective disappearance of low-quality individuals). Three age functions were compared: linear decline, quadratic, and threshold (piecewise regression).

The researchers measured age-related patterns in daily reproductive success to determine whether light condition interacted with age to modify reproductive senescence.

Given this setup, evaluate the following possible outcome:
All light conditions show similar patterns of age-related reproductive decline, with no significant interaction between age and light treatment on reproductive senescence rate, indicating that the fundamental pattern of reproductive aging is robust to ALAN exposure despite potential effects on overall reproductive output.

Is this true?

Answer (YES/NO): YES